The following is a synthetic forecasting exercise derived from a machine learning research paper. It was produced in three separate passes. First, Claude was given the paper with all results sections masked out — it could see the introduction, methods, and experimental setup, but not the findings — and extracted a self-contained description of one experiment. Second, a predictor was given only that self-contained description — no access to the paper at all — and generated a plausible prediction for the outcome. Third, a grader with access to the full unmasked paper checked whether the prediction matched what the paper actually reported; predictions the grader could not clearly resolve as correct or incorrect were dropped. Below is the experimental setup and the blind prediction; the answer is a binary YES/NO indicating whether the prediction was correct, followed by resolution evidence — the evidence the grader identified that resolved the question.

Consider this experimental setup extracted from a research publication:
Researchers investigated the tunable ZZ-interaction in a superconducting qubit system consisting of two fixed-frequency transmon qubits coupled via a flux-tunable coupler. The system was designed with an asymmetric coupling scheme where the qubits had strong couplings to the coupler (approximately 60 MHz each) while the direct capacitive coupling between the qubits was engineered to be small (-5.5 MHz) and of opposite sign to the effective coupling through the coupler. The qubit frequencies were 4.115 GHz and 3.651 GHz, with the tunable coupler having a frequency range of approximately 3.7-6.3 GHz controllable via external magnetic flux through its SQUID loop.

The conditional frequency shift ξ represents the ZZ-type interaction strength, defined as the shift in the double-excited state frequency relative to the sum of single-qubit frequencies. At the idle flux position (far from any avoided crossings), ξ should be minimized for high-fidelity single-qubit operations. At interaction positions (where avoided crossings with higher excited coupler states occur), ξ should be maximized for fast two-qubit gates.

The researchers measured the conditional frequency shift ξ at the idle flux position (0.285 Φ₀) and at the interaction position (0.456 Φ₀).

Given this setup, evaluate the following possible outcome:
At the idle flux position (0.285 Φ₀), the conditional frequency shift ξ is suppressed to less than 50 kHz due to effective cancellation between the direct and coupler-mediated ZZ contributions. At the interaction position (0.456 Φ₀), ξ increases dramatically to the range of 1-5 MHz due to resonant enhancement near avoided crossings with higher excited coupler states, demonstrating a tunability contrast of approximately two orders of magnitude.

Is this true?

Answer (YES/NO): NO